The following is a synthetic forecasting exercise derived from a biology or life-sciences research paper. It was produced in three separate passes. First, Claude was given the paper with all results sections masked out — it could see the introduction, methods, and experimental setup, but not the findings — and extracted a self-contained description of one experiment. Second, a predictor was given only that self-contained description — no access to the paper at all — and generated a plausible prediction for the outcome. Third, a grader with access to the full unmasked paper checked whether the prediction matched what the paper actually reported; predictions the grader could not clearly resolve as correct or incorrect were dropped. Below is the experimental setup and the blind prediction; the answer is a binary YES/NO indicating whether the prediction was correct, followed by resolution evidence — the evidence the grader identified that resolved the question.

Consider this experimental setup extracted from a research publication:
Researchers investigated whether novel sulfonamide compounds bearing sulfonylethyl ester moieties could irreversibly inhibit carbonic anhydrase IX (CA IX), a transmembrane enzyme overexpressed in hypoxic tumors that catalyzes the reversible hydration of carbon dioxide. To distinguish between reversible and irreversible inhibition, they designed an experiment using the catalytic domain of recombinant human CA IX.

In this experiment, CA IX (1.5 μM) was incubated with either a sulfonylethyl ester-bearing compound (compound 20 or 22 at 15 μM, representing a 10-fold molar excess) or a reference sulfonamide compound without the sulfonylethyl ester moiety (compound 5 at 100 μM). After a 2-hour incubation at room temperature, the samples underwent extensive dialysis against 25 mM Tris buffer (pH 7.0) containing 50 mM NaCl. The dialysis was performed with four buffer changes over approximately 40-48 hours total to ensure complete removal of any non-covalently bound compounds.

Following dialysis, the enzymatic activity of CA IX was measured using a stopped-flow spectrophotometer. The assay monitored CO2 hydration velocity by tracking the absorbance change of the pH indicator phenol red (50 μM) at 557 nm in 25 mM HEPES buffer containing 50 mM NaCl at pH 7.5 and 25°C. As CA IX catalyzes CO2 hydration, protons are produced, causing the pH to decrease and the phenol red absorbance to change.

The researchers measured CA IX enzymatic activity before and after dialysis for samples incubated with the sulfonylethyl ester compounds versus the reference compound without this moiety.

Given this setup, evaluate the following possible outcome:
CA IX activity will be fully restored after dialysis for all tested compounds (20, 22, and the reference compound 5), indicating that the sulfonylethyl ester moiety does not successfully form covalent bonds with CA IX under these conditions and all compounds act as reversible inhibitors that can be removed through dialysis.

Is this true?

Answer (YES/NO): NO